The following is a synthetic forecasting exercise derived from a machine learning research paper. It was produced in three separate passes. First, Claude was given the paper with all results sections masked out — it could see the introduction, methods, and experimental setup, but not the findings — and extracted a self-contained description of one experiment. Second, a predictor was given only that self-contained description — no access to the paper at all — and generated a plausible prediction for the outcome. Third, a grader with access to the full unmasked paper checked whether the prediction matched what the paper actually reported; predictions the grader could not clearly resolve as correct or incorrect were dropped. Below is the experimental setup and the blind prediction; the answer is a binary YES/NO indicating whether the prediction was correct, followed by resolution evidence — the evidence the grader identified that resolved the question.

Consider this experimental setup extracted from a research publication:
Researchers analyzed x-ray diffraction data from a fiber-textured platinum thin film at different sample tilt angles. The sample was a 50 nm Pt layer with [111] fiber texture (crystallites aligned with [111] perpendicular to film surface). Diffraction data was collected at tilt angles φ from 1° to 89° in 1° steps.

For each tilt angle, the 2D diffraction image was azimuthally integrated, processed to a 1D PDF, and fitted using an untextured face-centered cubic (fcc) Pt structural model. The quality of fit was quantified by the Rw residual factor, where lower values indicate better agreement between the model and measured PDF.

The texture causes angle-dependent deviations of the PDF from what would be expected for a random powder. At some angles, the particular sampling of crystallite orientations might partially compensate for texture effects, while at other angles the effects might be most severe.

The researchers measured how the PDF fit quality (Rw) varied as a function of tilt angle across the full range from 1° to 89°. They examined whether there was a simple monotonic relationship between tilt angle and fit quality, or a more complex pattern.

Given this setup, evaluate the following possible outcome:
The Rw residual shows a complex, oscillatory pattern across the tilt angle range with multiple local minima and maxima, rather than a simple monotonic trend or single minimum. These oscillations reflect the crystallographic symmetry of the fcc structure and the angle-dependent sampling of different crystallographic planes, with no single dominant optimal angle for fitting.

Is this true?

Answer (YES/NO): NO